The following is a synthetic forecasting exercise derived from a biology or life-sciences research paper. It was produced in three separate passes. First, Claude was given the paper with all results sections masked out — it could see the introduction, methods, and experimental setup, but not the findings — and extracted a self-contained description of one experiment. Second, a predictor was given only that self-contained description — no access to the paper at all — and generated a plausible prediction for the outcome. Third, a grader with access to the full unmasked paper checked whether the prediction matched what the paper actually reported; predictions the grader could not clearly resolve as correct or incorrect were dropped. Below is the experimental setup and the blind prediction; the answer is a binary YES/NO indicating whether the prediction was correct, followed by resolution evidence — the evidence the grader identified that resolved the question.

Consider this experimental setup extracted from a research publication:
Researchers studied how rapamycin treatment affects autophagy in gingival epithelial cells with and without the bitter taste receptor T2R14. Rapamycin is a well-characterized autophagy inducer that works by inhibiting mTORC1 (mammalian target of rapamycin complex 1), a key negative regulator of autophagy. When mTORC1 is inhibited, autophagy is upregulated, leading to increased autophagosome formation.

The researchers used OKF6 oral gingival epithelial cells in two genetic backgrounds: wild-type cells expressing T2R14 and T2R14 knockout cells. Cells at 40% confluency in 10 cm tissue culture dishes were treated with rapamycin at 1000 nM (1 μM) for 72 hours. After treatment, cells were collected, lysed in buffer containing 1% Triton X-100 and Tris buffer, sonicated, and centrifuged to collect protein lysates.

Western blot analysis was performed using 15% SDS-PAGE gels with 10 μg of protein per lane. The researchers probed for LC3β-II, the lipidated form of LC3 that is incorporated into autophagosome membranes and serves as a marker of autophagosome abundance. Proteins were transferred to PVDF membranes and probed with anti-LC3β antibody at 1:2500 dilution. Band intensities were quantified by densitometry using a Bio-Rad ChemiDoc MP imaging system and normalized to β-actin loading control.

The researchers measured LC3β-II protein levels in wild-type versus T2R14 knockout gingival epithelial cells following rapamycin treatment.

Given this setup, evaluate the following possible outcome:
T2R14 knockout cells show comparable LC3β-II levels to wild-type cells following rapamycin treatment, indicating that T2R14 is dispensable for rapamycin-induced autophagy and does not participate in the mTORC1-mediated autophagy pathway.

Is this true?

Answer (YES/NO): NO